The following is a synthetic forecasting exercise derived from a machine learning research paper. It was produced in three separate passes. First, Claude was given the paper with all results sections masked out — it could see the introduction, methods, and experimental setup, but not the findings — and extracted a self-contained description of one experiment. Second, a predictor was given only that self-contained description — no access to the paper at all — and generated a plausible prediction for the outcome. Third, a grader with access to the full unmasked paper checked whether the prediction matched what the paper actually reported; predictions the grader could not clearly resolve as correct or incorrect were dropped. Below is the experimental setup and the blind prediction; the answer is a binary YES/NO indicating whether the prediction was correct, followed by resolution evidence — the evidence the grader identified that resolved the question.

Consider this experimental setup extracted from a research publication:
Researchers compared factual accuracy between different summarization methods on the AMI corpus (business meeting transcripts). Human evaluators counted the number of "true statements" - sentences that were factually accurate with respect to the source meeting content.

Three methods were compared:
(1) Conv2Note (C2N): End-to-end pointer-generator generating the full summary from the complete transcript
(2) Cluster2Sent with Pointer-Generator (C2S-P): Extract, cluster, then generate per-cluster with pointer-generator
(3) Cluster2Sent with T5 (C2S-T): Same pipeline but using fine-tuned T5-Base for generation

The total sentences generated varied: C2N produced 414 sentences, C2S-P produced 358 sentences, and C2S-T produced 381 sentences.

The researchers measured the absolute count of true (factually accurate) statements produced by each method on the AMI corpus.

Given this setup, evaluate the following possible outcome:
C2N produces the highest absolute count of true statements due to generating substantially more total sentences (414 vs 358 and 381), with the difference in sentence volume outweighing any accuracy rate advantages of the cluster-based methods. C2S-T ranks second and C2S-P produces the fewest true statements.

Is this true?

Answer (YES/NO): NO